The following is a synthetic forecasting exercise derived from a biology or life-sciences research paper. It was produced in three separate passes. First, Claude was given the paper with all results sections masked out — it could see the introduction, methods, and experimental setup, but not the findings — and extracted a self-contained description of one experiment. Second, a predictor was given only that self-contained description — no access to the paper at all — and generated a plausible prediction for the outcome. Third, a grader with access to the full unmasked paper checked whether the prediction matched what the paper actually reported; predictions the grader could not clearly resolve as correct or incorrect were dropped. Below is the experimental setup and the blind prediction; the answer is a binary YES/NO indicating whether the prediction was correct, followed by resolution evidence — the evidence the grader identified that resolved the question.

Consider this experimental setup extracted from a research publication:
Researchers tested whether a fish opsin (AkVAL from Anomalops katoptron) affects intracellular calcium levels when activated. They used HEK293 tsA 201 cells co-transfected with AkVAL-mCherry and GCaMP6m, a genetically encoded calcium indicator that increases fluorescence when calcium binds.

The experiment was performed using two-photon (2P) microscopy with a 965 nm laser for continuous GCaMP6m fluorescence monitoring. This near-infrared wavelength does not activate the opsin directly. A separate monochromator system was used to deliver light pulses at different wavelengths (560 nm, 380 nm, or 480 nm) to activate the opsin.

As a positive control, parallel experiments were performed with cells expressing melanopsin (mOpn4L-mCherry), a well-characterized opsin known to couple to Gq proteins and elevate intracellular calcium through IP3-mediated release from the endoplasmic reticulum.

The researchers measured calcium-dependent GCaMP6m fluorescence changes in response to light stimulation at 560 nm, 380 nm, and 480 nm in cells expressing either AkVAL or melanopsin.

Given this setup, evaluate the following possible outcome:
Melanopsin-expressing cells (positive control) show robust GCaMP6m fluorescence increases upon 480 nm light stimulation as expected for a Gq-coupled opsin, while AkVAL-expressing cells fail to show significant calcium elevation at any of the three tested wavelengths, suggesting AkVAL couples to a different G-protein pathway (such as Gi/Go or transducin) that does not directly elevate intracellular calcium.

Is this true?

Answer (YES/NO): YES